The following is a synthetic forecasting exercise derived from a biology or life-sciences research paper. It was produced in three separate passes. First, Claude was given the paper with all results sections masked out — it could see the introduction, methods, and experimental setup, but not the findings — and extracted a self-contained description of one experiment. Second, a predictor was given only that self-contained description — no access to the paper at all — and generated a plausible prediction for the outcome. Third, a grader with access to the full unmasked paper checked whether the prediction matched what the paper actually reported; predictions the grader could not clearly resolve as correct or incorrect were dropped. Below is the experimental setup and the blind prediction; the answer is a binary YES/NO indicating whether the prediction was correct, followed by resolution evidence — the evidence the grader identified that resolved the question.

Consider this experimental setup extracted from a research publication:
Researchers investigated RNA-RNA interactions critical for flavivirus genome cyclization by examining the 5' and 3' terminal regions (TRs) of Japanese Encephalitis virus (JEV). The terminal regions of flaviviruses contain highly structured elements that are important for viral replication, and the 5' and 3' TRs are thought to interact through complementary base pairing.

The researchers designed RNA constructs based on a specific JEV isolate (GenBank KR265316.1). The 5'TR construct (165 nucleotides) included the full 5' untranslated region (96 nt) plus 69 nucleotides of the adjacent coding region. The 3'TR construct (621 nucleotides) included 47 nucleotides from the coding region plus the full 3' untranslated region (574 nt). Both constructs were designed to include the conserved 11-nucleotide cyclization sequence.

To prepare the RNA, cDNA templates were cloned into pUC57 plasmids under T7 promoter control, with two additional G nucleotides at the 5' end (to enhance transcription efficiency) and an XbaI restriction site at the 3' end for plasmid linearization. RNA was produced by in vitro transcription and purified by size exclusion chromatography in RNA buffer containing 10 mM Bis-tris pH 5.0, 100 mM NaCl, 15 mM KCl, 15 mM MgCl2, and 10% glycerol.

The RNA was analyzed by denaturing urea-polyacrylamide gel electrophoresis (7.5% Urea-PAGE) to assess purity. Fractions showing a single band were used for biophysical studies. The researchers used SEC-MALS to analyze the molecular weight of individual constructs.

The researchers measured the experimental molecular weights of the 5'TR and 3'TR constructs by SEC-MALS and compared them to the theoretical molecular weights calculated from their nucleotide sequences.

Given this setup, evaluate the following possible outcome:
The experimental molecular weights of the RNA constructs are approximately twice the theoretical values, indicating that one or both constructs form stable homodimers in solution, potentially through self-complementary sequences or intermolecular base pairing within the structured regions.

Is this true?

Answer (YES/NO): NO